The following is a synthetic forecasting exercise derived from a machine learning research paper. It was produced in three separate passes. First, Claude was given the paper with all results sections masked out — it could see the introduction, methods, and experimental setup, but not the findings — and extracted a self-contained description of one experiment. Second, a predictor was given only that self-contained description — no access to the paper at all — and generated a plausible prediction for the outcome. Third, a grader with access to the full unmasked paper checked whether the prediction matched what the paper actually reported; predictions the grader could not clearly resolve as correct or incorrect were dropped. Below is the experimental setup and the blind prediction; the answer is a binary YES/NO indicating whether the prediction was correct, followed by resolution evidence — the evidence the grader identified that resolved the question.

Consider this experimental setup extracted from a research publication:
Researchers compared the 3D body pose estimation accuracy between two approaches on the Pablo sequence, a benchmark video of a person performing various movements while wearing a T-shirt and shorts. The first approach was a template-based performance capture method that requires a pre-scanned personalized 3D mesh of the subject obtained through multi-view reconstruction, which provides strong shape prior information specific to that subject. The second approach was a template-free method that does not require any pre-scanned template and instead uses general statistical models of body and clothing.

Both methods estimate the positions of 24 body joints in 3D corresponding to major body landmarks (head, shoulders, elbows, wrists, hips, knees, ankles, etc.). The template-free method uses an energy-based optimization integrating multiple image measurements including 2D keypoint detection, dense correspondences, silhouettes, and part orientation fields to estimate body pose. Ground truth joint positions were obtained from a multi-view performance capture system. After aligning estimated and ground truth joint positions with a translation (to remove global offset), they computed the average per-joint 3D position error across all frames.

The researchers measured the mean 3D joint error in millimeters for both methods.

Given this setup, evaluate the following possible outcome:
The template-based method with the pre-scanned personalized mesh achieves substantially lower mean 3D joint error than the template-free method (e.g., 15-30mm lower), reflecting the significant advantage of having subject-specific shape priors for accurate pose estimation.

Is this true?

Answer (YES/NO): NO